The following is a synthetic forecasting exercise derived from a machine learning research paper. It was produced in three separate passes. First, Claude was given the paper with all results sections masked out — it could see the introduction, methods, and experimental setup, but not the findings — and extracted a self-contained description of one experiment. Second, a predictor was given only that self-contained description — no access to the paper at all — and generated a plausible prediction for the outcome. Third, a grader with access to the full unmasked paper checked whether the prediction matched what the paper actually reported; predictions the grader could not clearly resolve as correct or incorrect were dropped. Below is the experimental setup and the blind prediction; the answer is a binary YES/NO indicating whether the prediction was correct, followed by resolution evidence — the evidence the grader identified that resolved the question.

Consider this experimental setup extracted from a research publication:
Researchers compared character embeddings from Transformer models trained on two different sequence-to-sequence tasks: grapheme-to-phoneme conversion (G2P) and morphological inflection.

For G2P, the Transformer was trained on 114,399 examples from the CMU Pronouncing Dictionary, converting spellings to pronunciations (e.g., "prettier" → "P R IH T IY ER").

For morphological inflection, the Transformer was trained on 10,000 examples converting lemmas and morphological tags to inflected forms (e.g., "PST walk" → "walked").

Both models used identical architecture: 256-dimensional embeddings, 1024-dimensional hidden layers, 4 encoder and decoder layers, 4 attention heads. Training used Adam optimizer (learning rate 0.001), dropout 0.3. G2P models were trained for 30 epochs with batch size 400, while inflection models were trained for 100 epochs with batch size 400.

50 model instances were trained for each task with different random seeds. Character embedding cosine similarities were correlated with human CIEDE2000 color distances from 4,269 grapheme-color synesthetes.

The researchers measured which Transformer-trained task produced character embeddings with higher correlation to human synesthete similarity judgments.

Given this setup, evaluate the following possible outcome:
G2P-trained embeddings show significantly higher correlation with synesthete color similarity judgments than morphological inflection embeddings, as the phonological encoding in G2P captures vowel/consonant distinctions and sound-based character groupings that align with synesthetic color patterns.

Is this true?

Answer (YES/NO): YES